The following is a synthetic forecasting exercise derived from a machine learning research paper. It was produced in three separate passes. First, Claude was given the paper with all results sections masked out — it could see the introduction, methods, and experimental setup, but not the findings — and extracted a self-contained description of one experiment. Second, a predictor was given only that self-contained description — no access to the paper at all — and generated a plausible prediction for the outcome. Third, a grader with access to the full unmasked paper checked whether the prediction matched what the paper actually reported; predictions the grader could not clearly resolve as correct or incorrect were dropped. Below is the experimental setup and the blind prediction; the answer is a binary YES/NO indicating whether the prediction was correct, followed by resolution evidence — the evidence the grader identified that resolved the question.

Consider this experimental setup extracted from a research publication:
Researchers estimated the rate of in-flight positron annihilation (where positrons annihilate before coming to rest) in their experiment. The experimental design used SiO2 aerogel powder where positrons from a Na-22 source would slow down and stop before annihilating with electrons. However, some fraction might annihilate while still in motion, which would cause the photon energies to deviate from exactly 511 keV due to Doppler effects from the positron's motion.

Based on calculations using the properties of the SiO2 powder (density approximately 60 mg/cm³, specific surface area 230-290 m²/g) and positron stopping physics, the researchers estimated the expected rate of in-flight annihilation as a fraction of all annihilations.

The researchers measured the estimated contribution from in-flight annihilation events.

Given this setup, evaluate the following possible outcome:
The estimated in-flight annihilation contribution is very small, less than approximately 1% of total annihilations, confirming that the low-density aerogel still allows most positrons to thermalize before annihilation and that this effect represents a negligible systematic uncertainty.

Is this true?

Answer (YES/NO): YES